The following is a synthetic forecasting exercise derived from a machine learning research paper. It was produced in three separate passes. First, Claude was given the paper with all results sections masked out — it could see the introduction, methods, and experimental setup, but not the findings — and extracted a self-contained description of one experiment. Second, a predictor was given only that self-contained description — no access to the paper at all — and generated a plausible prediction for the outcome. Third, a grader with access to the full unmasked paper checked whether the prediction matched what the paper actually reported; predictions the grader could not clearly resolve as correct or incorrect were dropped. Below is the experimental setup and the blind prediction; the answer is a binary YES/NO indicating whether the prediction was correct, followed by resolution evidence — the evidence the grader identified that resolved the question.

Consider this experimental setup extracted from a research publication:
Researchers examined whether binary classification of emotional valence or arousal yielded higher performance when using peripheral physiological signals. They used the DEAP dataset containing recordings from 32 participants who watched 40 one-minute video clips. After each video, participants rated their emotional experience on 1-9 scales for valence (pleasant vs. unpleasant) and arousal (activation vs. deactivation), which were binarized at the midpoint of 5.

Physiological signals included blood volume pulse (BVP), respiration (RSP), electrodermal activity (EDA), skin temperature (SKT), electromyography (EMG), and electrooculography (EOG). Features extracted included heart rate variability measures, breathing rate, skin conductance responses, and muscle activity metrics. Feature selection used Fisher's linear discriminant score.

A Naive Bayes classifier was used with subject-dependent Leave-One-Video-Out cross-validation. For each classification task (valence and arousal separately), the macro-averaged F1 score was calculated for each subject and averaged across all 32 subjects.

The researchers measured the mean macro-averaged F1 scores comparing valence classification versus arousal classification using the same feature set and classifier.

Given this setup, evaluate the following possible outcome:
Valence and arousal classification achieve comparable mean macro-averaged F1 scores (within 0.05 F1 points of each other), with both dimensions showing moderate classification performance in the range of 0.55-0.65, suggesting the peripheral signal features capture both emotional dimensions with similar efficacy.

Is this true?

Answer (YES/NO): NO